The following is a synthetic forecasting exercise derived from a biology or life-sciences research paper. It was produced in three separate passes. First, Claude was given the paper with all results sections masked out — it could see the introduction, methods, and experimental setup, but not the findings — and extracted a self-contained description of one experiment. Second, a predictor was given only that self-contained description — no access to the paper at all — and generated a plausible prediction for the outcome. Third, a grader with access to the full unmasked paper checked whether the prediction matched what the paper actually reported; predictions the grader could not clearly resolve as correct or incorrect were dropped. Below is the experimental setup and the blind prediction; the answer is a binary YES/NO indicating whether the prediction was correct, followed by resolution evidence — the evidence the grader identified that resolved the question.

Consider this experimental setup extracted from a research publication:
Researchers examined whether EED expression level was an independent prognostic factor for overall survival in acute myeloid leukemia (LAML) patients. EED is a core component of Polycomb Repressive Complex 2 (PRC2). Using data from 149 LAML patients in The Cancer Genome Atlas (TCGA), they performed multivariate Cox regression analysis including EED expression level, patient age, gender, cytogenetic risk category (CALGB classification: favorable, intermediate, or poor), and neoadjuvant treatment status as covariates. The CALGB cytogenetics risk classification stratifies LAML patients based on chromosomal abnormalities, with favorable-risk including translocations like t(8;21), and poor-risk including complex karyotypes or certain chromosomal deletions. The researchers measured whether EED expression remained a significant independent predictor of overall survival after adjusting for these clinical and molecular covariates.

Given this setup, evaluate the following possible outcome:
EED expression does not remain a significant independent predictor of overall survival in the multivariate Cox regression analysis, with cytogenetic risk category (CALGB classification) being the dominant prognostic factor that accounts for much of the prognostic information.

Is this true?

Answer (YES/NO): NO